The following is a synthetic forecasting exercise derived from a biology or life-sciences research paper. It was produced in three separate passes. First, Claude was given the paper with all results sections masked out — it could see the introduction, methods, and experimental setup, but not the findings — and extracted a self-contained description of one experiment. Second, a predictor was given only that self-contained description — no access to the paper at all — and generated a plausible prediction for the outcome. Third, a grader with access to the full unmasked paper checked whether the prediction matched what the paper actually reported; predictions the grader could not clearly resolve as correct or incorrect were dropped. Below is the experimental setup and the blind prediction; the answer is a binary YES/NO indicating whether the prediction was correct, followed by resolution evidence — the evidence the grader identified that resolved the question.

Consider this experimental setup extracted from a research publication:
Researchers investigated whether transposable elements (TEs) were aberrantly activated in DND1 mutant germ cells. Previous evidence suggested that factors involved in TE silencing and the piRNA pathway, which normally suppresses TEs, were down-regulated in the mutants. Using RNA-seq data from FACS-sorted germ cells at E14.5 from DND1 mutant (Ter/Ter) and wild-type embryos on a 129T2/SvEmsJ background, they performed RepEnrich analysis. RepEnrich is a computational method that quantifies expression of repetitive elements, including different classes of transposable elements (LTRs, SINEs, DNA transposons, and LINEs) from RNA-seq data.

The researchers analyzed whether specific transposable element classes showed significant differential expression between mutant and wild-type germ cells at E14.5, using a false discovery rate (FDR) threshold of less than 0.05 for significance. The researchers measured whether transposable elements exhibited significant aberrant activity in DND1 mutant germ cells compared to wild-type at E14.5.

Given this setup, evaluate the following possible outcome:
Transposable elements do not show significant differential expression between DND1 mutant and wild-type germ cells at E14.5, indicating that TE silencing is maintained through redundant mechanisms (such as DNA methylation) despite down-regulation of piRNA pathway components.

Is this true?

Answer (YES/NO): YES